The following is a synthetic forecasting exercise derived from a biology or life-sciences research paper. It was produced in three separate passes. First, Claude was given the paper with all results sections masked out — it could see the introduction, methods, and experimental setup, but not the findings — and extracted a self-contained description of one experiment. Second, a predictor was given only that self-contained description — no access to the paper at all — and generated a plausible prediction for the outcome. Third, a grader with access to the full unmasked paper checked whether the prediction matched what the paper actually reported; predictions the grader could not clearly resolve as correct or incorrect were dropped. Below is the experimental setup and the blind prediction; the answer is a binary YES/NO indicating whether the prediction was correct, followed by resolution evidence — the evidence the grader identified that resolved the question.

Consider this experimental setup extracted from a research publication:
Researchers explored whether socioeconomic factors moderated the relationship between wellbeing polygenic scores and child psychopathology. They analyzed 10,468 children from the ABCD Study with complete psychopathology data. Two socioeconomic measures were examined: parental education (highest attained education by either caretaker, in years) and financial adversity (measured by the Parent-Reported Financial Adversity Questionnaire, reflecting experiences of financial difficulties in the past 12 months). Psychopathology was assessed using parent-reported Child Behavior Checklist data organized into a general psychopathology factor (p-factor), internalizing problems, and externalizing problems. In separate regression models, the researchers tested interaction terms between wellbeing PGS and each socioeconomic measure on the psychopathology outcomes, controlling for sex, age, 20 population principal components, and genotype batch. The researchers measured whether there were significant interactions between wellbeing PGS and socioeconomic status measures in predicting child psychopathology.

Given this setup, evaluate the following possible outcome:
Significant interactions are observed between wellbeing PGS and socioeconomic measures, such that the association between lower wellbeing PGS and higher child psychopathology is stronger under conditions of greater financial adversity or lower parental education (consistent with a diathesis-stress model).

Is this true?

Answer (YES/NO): NO